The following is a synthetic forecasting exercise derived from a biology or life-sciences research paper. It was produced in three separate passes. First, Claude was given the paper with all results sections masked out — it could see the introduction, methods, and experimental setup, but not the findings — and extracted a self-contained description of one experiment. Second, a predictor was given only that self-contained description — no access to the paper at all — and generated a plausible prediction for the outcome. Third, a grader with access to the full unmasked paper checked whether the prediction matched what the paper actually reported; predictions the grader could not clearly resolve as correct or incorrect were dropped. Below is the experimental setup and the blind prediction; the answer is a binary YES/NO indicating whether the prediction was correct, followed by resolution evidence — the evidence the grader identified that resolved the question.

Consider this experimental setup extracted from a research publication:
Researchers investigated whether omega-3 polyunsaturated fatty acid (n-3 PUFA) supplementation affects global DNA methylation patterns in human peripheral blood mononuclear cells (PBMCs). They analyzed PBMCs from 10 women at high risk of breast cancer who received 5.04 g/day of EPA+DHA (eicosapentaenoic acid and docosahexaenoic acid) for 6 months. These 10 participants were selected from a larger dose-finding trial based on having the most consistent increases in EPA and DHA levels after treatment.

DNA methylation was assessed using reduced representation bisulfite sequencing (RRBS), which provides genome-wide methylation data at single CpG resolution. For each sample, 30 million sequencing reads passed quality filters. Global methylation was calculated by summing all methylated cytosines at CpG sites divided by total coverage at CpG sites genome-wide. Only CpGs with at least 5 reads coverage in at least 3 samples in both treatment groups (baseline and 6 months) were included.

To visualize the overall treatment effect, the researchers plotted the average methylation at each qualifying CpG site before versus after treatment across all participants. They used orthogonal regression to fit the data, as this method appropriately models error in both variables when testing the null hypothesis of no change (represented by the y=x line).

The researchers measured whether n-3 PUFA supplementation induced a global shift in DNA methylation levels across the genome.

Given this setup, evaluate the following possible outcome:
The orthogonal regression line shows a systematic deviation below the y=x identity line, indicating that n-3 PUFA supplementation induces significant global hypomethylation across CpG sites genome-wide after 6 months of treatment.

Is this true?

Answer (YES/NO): NO